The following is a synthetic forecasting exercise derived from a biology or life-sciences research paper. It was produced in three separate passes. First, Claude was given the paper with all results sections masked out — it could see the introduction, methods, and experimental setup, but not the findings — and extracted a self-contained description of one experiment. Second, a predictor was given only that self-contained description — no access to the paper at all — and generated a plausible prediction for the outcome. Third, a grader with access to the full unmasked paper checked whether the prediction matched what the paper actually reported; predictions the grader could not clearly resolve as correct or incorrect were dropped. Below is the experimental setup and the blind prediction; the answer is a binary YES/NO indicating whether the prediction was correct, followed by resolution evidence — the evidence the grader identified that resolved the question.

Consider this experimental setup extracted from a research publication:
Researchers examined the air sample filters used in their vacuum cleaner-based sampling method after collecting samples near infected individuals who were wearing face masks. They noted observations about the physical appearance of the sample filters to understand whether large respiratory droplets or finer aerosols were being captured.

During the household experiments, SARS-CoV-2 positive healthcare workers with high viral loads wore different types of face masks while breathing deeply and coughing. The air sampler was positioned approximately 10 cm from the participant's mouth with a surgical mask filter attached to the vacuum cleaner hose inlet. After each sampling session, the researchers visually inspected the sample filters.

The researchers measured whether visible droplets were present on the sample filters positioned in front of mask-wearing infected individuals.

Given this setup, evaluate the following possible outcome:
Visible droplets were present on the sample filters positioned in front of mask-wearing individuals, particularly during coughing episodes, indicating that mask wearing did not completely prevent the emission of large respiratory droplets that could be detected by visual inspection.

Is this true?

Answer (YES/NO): NO